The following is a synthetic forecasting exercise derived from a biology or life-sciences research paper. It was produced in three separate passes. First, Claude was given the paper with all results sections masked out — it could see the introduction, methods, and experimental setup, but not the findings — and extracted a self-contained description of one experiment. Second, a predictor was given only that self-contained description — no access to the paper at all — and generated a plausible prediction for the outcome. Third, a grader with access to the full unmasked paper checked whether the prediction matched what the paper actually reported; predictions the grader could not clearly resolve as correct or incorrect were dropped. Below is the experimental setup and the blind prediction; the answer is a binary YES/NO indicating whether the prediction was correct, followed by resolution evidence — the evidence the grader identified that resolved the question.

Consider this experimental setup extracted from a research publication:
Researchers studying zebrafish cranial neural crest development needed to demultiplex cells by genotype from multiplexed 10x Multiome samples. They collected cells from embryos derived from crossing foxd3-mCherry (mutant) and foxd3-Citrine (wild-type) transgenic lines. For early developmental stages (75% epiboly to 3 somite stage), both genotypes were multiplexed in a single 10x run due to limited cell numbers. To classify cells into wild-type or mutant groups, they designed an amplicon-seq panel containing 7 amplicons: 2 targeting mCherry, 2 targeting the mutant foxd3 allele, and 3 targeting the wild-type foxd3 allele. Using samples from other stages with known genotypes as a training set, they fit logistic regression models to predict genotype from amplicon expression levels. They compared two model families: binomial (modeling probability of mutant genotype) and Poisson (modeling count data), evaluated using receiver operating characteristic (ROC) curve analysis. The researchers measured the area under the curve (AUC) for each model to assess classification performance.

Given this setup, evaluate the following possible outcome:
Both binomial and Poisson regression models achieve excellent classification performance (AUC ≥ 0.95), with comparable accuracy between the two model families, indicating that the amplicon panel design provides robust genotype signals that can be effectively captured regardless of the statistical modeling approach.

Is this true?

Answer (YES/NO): NO